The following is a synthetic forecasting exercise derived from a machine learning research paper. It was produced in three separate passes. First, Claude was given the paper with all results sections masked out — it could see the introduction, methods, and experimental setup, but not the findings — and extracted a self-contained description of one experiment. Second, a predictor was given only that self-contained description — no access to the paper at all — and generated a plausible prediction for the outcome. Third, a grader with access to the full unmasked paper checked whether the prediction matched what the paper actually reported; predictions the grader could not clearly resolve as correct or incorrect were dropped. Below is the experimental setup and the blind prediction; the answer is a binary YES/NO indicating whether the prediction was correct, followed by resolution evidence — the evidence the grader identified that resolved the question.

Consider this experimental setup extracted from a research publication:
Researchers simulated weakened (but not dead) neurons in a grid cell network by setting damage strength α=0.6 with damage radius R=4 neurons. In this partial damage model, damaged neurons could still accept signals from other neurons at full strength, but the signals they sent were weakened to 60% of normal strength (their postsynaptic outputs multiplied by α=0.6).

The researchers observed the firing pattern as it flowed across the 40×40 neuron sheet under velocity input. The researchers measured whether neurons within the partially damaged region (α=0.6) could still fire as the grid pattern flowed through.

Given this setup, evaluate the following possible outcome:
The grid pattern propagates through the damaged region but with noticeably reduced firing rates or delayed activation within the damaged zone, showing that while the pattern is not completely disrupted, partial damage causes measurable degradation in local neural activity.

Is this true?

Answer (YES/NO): YES